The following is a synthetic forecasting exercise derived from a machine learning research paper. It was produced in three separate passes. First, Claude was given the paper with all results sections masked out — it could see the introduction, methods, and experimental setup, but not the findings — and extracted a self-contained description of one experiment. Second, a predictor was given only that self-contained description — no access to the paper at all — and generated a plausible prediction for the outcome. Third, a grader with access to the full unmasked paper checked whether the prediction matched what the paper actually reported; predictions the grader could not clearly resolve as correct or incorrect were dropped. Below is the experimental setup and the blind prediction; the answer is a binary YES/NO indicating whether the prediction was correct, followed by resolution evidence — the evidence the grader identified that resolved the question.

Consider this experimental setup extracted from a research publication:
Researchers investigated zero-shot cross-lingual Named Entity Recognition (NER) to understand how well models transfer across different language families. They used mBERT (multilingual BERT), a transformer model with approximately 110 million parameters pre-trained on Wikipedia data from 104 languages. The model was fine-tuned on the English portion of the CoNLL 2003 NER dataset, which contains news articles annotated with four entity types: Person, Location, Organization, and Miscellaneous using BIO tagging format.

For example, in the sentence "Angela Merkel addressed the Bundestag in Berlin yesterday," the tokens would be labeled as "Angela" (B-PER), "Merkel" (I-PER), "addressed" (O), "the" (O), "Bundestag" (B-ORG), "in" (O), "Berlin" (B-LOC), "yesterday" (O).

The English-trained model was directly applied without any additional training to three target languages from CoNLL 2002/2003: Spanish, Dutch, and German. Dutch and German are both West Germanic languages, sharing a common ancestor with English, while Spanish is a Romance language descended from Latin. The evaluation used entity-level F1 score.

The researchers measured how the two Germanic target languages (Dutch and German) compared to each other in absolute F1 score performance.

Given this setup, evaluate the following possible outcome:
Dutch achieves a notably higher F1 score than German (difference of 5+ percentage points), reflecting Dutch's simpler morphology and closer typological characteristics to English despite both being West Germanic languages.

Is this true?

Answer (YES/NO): YES